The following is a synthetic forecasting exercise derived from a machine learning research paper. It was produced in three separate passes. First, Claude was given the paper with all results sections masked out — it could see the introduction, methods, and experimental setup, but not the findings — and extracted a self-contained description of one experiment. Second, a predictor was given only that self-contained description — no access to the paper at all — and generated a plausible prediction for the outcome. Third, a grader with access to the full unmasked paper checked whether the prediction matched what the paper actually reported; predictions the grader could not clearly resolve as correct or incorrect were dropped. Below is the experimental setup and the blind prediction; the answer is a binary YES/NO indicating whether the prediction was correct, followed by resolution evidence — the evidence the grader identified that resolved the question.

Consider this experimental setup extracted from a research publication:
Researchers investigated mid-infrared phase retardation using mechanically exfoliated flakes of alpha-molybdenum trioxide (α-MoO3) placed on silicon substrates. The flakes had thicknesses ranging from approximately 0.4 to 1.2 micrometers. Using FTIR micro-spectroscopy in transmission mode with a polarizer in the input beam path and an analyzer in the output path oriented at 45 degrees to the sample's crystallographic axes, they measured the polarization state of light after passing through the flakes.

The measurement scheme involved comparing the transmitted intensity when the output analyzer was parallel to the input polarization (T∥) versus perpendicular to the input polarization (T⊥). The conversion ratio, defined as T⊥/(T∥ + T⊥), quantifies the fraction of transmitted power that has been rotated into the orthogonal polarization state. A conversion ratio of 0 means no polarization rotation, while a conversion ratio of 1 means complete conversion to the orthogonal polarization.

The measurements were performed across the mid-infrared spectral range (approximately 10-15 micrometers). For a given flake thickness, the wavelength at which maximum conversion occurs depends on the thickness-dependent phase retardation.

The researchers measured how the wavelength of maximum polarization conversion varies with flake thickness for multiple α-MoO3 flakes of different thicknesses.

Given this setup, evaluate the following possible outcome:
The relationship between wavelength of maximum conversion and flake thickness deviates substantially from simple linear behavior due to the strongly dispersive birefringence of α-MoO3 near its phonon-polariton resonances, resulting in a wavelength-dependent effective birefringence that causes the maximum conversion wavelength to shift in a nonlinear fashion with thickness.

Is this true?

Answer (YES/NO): YES